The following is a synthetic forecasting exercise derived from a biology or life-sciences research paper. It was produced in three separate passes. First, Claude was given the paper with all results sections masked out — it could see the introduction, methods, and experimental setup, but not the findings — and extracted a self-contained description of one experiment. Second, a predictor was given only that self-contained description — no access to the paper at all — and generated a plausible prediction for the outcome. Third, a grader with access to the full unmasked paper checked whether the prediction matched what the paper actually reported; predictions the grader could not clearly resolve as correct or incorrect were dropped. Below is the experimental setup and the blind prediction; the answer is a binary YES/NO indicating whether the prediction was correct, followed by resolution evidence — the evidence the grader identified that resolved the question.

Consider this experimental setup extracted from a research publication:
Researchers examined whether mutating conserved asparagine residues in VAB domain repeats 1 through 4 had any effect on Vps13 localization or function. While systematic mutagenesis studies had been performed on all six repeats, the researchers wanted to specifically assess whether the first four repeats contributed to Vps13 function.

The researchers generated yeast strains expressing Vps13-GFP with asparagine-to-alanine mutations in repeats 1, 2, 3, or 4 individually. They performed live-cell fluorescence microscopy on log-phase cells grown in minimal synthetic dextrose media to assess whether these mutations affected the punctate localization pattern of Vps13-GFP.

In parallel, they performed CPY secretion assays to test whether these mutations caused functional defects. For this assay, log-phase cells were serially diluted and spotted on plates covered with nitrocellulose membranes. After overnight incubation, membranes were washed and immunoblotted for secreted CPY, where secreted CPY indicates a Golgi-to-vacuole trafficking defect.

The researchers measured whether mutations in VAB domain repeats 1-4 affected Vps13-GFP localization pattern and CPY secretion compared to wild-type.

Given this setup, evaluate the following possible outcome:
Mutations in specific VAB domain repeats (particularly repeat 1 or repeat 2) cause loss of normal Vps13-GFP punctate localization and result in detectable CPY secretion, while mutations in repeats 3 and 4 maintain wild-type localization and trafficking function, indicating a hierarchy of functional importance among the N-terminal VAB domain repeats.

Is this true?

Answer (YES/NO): NO